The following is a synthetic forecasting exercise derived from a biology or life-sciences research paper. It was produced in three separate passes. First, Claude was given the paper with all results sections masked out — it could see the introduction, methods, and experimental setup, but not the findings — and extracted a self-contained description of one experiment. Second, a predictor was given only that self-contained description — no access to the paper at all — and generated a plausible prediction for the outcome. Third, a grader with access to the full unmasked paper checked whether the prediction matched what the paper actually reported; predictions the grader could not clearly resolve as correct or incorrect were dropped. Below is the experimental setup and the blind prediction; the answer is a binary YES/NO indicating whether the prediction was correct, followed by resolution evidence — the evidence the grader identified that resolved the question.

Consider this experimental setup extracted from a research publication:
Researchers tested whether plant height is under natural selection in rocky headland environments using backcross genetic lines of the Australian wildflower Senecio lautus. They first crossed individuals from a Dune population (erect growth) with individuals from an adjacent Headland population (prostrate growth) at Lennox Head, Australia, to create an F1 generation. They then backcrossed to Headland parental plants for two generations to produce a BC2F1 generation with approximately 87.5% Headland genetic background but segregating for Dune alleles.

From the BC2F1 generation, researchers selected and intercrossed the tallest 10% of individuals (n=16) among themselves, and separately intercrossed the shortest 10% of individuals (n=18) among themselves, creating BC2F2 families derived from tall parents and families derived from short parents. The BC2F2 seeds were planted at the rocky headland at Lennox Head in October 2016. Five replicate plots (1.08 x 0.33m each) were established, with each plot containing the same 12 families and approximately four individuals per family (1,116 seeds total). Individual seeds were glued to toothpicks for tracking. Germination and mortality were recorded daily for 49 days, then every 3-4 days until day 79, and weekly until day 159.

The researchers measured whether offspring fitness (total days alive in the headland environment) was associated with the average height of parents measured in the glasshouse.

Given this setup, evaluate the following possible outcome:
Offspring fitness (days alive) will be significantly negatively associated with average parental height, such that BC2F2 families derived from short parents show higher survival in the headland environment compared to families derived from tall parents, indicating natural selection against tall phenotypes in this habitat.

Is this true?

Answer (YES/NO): YES